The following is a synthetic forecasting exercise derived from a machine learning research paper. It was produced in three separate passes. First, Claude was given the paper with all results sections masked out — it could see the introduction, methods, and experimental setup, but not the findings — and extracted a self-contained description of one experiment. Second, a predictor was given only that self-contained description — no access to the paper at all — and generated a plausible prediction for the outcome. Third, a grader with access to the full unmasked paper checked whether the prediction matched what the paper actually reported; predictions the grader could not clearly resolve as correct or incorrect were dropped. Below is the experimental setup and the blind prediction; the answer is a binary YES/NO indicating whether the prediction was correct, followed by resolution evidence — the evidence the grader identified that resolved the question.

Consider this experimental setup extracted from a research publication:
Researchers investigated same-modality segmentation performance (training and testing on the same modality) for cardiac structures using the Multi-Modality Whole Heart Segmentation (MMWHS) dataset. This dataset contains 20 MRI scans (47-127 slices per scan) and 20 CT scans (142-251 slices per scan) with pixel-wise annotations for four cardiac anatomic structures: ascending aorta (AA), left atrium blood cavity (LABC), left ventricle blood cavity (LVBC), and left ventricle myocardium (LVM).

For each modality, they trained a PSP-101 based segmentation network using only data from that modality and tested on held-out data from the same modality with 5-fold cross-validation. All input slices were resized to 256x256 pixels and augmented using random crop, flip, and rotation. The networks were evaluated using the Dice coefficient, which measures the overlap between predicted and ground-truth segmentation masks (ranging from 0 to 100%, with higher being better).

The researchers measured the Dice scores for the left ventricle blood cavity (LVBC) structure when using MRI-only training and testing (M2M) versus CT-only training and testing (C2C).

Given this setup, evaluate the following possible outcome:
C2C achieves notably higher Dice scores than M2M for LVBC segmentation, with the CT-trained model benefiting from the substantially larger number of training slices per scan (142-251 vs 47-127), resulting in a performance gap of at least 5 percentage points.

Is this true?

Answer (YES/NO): NO